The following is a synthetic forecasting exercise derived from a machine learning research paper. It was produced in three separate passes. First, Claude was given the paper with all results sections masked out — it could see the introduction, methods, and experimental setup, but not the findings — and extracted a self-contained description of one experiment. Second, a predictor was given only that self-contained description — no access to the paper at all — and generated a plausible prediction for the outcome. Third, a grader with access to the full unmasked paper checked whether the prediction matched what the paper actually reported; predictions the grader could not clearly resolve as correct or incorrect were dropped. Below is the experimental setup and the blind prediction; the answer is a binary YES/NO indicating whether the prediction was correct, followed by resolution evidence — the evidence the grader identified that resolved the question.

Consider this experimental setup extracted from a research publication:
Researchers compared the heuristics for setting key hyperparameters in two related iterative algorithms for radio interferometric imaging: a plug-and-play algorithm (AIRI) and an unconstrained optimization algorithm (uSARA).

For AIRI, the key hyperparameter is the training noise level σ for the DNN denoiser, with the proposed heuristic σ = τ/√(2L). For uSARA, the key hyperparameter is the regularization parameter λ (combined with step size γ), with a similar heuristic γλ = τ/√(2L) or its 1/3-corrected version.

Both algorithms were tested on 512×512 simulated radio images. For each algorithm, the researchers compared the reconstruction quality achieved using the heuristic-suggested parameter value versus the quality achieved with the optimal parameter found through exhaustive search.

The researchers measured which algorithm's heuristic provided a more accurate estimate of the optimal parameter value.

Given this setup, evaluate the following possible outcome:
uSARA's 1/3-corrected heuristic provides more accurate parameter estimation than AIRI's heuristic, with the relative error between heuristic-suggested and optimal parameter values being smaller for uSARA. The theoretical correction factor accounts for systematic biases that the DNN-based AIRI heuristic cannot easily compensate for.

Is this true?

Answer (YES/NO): NO